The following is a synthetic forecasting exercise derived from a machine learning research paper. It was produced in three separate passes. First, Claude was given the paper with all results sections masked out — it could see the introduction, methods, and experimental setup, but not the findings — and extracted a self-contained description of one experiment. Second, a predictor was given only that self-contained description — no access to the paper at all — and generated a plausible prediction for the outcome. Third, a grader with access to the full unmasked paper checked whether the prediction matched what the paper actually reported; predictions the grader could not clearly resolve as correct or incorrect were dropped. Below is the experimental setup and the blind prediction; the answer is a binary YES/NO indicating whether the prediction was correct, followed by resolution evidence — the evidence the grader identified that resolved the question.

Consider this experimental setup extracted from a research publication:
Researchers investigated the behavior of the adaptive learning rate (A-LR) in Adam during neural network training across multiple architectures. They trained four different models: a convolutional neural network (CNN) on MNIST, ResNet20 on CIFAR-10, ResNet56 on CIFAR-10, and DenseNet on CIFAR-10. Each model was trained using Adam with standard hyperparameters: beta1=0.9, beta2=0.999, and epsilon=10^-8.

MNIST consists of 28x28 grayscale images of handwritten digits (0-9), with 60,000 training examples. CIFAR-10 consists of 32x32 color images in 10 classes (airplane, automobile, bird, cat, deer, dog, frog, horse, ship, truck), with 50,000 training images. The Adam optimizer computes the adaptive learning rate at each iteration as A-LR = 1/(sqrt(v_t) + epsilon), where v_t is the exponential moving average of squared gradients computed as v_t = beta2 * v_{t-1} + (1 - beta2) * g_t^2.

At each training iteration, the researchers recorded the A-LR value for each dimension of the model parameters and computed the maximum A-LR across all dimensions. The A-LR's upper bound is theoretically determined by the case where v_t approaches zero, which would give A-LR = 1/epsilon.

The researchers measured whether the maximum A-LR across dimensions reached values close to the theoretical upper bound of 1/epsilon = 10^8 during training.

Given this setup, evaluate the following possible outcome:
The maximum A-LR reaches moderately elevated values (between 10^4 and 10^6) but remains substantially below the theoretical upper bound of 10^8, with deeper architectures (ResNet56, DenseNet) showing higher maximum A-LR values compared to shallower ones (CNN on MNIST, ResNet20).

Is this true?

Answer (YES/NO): NO